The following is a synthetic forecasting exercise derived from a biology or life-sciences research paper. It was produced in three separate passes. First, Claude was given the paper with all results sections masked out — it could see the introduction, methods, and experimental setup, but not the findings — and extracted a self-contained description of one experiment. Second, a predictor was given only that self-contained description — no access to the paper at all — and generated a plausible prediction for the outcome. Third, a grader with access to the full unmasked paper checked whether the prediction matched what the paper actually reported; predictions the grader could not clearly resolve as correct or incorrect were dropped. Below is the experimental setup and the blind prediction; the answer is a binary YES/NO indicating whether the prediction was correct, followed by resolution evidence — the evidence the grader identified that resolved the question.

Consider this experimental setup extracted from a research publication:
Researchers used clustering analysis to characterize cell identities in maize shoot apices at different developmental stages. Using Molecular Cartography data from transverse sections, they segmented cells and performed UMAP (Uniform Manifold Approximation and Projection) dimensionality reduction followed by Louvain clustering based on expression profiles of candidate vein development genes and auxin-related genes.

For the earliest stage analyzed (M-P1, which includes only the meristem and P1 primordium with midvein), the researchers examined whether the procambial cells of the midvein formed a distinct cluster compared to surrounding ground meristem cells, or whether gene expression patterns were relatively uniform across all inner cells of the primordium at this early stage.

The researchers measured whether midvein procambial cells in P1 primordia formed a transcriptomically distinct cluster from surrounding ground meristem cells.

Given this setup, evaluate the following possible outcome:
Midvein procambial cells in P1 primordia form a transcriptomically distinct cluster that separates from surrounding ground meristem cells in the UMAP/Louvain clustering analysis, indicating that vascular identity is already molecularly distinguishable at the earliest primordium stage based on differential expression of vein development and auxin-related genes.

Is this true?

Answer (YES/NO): NO